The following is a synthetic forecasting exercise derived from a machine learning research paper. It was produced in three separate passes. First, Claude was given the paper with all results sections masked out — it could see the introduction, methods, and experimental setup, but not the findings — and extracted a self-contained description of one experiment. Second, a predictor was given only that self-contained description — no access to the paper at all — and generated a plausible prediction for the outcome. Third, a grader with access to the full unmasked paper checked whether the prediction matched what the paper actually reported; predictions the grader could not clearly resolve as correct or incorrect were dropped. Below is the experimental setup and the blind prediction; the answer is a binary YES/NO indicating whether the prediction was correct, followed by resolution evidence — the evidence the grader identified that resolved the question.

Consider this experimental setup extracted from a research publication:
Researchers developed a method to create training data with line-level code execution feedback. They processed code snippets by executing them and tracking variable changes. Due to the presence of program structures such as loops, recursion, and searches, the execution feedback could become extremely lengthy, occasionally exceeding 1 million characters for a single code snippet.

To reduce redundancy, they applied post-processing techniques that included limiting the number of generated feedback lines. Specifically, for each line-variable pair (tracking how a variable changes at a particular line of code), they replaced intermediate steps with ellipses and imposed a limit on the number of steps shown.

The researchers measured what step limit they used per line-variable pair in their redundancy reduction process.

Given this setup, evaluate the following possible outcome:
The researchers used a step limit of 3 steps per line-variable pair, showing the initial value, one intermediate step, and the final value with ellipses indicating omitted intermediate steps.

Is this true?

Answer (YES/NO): NO